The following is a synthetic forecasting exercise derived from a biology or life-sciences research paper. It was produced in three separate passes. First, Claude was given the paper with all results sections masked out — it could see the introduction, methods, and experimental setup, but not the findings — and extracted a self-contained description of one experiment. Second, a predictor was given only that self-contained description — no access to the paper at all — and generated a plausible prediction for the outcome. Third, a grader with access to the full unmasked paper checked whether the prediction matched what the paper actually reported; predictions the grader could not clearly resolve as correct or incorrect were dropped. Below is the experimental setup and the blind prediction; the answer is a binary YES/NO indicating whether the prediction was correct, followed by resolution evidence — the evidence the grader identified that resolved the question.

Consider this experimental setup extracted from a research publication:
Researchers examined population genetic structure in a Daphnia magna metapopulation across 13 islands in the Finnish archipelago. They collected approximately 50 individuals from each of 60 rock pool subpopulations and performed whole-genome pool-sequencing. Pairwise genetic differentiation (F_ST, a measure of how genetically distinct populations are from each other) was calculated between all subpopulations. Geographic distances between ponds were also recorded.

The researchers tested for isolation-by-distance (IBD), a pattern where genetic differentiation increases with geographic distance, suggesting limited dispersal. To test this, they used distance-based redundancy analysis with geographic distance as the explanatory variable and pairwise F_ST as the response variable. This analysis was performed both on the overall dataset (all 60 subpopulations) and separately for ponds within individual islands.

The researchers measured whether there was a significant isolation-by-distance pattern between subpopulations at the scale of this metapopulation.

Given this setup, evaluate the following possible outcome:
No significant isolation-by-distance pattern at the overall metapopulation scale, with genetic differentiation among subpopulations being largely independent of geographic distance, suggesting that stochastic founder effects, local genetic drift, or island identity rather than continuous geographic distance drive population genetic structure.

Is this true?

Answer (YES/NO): NO